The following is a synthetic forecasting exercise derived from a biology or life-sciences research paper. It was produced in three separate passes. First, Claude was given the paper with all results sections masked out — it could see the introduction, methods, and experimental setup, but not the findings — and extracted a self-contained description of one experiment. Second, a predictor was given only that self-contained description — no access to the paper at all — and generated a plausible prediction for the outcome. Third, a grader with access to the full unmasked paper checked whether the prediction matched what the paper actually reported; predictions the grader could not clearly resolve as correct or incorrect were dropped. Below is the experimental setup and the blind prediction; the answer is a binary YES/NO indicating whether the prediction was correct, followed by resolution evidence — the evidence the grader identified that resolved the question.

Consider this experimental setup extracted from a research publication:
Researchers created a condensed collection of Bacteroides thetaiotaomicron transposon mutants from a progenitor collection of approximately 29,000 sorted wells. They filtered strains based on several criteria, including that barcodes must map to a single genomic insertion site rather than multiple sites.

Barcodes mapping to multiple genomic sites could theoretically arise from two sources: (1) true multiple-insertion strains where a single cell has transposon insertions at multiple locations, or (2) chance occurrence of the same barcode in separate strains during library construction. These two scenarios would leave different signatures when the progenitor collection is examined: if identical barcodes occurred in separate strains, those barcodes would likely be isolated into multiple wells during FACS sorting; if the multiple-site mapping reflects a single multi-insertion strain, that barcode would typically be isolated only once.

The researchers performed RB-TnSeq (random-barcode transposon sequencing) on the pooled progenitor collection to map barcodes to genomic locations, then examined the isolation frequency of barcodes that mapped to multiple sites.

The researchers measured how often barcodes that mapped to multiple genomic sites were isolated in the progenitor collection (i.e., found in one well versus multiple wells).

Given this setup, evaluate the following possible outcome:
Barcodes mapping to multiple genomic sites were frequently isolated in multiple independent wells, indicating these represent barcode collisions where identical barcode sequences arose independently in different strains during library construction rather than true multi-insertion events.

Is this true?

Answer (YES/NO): NO